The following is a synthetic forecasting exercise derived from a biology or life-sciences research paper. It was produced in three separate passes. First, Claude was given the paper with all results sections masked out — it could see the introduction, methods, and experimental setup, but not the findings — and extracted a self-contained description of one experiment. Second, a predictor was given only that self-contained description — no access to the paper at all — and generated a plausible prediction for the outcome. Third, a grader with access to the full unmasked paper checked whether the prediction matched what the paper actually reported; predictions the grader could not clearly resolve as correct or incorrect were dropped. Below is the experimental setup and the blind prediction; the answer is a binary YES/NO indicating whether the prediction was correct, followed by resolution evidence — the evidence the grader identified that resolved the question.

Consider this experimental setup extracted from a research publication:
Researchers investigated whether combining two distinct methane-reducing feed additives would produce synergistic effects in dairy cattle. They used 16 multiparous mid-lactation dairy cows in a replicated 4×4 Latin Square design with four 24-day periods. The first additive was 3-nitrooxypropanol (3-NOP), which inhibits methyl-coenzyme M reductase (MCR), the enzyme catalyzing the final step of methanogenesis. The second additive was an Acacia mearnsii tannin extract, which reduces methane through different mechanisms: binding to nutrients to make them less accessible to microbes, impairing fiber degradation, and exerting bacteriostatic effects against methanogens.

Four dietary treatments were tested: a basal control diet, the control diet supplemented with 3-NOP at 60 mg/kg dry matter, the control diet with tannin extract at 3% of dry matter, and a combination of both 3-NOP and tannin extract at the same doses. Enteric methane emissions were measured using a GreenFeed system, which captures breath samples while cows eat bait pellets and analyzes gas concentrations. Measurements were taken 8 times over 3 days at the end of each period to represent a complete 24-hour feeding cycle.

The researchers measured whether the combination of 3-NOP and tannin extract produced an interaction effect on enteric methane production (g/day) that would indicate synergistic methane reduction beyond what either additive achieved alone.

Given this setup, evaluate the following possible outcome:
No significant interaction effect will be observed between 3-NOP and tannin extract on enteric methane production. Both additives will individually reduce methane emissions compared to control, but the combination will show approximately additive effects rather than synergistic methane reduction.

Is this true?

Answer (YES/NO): NO